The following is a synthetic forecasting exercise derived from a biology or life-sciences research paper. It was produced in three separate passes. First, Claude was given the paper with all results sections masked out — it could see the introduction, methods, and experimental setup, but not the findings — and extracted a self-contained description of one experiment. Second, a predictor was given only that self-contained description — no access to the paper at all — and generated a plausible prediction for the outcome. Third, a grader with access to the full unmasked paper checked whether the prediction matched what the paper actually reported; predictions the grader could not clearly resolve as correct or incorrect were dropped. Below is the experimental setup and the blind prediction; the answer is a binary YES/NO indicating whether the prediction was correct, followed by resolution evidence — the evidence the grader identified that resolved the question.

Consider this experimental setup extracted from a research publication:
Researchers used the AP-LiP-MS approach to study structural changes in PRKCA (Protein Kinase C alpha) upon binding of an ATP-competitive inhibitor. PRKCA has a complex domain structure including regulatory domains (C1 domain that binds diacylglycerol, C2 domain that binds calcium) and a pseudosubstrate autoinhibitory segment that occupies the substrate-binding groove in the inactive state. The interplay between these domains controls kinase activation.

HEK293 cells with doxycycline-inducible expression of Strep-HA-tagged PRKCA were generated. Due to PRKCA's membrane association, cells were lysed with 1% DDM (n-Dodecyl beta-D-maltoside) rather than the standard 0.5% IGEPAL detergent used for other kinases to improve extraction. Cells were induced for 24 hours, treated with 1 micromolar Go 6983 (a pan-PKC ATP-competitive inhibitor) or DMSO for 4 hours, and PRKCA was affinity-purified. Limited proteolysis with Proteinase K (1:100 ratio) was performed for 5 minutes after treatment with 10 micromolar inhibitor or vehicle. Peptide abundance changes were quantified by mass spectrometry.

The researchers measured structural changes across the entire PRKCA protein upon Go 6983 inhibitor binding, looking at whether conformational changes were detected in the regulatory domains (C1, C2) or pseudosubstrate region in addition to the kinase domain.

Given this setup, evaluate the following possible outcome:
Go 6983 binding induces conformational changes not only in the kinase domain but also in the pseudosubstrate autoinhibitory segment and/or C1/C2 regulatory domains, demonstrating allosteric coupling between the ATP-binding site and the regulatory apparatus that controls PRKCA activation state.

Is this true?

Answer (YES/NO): YES